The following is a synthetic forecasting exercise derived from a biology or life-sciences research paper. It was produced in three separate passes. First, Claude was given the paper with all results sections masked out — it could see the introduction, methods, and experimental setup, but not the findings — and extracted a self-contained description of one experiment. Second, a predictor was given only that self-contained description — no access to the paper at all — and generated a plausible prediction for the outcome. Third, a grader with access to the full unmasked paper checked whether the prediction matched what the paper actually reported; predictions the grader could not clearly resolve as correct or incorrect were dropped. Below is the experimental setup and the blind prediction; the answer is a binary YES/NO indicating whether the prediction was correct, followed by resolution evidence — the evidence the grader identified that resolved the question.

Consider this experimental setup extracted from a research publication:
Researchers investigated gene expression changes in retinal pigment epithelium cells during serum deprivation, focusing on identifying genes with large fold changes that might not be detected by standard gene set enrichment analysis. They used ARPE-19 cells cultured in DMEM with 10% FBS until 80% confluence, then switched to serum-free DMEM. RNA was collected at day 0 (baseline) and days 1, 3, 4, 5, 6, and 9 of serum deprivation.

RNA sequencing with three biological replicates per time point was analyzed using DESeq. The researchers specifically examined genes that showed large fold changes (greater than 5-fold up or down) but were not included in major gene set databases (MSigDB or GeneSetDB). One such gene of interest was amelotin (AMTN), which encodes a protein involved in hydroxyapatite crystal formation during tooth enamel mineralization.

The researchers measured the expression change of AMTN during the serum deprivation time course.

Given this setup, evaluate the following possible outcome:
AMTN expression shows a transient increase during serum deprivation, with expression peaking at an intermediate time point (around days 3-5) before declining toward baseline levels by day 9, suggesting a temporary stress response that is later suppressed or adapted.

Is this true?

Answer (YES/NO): NO